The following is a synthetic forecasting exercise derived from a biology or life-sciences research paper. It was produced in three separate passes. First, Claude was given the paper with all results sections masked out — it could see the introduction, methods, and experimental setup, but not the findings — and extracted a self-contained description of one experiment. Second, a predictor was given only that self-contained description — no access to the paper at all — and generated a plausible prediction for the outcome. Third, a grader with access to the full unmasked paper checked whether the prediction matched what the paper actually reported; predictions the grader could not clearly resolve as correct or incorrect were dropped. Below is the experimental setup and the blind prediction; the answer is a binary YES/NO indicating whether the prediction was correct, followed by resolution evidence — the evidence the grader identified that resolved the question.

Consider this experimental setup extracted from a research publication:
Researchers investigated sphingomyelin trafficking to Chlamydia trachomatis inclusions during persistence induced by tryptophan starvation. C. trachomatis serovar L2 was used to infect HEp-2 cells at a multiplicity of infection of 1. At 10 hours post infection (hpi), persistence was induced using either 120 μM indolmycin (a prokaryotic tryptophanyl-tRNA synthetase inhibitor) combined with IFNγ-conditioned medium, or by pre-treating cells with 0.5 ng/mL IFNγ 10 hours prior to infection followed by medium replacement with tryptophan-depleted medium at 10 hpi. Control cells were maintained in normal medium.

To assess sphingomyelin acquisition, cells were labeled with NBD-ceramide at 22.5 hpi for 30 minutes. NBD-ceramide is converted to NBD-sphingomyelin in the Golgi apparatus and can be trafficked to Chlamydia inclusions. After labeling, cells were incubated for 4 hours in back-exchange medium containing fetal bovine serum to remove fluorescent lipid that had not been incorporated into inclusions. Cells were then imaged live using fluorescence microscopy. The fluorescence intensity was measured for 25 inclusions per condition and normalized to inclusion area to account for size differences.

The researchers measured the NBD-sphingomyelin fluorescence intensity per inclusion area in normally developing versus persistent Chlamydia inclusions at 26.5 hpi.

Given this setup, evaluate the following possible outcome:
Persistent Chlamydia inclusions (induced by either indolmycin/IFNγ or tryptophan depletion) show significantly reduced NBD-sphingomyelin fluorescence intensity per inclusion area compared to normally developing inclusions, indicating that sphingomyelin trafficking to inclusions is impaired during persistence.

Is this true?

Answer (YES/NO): NO